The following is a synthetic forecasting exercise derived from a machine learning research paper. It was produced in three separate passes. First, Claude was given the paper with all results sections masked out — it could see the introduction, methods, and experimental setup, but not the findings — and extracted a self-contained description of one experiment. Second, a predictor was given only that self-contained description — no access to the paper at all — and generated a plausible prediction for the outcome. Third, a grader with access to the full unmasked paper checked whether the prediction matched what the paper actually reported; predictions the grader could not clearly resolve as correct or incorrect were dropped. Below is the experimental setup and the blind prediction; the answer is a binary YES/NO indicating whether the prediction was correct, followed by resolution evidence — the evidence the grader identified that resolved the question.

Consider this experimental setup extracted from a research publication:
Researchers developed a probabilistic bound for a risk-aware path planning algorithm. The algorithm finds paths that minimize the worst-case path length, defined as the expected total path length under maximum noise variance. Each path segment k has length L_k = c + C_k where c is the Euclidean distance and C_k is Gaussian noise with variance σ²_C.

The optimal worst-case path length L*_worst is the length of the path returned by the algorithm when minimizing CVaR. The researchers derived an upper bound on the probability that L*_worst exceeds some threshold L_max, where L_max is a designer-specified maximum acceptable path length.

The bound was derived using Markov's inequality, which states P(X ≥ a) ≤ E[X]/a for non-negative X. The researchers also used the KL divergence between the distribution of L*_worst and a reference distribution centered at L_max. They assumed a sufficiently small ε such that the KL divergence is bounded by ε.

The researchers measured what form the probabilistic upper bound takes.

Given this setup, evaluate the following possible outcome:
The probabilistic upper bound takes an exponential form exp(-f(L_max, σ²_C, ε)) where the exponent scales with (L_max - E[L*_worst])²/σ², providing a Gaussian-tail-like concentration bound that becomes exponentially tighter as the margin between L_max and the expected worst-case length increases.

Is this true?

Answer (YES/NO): NO